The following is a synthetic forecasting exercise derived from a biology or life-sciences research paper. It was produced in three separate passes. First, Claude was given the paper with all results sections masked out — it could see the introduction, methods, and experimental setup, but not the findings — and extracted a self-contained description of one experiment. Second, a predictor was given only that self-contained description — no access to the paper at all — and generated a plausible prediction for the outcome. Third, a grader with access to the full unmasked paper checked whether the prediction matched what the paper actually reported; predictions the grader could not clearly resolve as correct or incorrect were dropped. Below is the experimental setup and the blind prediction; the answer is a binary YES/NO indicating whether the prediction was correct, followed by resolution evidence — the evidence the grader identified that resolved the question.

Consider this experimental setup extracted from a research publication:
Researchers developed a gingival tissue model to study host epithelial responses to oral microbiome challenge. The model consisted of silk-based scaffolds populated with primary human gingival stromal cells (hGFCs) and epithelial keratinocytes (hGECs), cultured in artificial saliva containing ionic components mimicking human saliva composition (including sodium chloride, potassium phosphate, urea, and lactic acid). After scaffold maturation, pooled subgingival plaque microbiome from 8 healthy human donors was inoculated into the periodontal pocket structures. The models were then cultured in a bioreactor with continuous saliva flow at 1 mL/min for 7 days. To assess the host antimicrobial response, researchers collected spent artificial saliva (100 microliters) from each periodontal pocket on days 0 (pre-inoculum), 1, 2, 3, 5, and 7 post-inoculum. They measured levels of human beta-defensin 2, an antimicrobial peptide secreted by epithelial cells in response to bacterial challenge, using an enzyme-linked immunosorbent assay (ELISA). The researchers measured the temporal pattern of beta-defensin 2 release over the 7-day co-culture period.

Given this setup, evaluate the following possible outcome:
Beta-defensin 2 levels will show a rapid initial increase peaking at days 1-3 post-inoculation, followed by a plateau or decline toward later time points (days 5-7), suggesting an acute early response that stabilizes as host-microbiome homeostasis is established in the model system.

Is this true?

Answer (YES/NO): NO